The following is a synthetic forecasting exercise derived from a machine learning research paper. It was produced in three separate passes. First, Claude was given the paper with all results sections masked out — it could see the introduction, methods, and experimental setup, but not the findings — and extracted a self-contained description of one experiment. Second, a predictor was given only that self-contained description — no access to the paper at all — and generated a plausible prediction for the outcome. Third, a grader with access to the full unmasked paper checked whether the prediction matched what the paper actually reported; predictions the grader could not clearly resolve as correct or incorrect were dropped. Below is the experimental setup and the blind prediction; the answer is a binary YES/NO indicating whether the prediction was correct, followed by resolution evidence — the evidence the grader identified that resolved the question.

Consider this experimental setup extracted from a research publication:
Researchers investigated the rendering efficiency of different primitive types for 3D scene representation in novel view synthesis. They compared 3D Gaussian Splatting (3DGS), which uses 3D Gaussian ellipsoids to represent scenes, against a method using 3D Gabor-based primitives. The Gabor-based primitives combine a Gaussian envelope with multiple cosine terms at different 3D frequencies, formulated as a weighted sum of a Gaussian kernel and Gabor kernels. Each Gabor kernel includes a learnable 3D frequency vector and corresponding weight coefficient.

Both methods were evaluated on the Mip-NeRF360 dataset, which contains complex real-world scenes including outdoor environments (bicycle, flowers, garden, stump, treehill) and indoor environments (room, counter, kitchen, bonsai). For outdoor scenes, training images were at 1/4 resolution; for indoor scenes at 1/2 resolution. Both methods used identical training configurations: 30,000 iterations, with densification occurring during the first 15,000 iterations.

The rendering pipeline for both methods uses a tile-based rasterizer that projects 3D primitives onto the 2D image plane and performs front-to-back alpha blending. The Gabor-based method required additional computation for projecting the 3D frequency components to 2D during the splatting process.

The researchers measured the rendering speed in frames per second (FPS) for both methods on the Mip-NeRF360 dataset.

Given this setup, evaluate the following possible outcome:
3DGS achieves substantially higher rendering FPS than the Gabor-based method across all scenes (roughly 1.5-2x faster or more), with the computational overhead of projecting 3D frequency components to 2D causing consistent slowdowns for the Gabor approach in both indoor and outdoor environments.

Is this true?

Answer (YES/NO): NO